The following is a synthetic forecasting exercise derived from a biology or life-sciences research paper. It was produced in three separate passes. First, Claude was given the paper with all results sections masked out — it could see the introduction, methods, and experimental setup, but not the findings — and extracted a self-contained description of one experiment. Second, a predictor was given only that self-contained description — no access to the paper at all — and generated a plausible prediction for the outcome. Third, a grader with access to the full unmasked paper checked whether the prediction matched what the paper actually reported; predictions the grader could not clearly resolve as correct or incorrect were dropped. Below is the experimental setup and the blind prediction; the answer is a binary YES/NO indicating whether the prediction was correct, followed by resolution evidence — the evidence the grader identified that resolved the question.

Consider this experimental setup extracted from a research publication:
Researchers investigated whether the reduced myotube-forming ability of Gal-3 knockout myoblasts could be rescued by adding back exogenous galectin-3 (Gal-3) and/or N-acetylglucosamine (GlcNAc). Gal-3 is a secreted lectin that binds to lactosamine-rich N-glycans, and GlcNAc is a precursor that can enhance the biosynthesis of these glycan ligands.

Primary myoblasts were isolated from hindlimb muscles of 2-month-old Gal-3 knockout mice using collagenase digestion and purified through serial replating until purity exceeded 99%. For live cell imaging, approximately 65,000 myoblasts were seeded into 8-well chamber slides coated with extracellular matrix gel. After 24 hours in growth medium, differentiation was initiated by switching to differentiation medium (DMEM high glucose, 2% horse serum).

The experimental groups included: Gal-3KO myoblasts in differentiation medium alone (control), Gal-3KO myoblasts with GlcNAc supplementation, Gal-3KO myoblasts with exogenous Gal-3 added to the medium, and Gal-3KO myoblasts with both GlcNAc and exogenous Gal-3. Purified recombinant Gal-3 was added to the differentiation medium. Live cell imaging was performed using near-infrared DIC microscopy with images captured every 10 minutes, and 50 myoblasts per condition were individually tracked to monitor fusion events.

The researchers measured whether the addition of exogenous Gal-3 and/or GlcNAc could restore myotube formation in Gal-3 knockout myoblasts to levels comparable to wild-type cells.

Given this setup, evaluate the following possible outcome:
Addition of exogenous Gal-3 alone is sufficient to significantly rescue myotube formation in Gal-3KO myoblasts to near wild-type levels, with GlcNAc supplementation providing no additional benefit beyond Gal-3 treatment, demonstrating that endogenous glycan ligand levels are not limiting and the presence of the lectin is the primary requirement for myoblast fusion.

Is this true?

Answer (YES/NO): NO